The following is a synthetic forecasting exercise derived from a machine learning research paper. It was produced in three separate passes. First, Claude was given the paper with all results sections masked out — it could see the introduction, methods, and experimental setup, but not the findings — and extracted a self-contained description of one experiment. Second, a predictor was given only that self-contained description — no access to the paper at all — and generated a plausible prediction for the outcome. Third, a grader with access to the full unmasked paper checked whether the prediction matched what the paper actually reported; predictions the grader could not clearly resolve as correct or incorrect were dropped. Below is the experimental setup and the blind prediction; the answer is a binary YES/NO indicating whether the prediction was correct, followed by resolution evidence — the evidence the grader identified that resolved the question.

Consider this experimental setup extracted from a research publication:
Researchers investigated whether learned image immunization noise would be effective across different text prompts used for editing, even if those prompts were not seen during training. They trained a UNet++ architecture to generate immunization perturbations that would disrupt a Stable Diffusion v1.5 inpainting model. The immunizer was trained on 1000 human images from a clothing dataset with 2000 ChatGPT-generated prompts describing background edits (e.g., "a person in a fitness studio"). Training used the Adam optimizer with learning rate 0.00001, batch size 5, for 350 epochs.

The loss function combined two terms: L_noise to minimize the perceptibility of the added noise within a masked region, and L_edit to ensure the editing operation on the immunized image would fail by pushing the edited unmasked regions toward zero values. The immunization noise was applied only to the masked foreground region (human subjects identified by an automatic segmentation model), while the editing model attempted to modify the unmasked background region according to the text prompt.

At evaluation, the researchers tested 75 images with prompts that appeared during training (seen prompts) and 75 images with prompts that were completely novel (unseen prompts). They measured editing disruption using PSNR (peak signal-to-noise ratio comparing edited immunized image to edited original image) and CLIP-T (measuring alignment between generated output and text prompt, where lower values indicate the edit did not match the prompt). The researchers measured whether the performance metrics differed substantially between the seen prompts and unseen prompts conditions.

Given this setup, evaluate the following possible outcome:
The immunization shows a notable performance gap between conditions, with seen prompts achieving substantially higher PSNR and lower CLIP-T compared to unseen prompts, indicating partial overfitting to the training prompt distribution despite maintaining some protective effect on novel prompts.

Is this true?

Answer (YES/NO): NO